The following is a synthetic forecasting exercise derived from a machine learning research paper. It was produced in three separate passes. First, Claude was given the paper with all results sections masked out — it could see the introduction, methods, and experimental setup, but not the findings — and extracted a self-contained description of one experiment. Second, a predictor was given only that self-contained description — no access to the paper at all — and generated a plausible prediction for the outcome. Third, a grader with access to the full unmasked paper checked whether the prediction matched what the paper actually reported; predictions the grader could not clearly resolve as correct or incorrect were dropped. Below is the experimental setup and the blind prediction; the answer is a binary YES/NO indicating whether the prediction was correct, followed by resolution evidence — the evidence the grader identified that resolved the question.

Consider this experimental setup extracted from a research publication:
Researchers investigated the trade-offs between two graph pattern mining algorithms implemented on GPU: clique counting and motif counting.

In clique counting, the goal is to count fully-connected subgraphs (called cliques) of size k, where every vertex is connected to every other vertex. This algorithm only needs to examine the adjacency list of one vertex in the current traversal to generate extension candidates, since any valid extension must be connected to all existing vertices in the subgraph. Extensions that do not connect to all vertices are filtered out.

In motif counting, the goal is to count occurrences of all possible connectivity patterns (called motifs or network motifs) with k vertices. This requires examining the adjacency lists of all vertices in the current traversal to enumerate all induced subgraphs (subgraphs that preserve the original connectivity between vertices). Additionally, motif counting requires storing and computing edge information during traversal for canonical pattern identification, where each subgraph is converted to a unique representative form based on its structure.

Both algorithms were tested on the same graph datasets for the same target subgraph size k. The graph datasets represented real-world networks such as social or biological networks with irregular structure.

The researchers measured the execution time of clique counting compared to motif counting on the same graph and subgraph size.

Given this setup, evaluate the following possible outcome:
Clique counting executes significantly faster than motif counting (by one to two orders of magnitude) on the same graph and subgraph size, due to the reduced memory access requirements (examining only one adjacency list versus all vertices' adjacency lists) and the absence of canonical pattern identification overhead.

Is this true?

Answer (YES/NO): NO